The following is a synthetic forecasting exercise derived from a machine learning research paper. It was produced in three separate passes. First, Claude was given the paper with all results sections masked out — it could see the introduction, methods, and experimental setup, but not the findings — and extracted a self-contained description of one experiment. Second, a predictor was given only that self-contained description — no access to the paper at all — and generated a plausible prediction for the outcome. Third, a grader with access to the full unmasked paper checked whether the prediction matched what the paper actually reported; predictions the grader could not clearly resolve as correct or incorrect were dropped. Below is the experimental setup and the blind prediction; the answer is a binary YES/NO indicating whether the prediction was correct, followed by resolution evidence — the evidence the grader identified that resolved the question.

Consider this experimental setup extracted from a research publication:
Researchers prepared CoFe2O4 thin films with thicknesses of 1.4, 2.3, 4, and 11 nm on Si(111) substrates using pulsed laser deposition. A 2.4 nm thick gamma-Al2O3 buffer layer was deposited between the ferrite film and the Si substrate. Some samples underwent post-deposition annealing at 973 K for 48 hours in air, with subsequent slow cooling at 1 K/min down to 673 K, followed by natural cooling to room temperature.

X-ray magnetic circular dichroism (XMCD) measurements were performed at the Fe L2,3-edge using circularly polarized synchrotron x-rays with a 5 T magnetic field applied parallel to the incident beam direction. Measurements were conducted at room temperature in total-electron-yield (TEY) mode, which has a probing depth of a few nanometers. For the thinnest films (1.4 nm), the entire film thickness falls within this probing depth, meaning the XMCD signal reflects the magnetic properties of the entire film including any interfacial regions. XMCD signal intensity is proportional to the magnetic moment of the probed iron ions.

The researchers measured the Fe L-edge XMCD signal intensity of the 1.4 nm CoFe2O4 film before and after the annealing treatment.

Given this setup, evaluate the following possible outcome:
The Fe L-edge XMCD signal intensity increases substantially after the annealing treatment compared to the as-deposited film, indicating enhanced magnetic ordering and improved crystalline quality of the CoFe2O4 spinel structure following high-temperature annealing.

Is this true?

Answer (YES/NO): YES